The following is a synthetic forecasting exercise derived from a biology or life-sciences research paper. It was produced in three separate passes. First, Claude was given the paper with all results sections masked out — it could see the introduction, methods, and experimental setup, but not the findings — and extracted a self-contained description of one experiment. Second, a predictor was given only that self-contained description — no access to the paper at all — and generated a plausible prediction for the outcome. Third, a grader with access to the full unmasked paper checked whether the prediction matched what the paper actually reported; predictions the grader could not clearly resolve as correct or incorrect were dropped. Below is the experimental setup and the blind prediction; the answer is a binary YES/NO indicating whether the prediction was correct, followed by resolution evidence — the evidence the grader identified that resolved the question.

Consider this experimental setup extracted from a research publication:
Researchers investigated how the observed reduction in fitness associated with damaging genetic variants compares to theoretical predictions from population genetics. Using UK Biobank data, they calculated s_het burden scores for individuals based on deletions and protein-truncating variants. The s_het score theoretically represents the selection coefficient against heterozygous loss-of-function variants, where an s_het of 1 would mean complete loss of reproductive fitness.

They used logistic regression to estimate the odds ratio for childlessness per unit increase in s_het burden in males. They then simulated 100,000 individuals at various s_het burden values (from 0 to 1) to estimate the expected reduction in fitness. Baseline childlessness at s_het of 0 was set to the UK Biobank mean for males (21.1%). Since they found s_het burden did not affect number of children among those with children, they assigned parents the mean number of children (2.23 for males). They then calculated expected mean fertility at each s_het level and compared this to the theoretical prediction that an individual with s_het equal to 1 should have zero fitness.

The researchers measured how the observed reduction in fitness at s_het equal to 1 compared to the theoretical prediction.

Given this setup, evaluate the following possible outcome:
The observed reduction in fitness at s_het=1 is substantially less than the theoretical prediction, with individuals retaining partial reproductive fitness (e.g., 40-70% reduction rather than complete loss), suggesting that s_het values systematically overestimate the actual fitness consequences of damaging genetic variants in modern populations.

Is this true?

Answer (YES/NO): NO